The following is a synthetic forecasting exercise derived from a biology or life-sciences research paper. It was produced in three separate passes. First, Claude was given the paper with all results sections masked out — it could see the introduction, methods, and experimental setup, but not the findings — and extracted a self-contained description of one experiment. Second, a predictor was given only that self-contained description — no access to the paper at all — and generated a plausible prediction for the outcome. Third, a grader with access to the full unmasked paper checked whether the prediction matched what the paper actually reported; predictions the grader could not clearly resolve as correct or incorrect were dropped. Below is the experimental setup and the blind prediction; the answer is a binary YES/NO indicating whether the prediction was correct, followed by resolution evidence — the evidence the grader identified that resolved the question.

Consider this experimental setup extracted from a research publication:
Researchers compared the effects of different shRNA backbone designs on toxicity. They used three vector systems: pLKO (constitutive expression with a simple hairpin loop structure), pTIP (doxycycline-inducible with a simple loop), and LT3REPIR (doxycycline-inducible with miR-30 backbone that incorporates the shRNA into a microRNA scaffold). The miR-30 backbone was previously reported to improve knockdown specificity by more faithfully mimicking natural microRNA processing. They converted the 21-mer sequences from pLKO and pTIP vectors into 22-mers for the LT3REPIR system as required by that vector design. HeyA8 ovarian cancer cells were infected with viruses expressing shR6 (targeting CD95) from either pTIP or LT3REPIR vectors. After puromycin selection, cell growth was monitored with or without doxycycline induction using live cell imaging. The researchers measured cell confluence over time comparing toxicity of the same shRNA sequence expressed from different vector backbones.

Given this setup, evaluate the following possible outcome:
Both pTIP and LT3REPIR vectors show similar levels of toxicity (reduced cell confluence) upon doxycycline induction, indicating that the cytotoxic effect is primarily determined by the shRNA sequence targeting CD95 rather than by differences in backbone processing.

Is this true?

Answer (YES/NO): NO